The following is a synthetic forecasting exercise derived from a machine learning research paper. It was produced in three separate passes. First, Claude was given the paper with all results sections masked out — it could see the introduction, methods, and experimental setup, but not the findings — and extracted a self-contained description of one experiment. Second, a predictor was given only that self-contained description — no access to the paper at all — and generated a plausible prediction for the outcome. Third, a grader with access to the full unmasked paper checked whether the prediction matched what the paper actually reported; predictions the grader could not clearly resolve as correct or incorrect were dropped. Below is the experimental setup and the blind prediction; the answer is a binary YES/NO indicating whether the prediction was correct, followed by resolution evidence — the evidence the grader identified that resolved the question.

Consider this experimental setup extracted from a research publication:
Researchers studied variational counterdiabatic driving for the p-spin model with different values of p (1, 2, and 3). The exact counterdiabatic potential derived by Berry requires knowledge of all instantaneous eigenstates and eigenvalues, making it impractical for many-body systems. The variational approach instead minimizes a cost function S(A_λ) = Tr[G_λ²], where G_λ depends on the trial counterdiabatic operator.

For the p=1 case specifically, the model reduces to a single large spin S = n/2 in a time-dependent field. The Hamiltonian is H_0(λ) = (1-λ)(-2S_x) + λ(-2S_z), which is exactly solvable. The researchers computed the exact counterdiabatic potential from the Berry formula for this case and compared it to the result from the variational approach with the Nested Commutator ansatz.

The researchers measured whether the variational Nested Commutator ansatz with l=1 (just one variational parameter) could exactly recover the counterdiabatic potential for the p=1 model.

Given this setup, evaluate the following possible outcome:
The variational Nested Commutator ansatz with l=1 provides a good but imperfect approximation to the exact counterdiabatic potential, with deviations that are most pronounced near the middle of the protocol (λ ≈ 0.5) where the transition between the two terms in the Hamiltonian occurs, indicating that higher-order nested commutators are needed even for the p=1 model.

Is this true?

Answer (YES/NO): NO